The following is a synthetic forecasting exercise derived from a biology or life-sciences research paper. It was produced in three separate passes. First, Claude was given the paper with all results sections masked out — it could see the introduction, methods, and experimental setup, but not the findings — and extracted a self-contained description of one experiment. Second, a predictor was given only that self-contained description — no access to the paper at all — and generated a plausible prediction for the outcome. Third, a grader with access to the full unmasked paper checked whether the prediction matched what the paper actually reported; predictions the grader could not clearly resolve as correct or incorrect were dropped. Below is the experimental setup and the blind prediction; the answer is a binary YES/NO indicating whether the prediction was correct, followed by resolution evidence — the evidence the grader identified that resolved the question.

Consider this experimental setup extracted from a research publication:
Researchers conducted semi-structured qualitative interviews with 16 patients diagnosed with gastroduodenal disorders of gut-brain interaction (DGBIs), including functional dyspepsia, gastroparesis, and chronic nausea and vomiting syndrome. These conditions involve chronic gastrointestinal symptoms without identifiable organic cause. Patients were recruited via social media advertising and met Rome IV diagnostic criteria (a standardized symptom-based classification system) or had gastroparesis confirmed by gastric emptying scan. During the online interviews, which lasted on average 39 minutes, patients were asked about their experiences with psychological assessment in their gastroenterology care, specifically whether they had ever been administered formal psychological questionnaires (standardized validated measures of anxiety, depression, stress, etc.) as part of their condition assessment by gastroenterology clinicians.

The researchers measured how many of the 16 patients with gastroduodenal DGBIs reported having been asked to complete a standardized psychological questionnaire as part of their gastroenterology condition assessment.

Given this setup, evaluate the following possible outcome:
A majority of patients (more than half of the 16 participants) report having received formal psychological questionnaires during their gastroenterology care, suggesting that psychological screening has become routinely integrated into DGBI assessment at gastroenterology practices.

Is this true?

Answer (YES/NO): NO